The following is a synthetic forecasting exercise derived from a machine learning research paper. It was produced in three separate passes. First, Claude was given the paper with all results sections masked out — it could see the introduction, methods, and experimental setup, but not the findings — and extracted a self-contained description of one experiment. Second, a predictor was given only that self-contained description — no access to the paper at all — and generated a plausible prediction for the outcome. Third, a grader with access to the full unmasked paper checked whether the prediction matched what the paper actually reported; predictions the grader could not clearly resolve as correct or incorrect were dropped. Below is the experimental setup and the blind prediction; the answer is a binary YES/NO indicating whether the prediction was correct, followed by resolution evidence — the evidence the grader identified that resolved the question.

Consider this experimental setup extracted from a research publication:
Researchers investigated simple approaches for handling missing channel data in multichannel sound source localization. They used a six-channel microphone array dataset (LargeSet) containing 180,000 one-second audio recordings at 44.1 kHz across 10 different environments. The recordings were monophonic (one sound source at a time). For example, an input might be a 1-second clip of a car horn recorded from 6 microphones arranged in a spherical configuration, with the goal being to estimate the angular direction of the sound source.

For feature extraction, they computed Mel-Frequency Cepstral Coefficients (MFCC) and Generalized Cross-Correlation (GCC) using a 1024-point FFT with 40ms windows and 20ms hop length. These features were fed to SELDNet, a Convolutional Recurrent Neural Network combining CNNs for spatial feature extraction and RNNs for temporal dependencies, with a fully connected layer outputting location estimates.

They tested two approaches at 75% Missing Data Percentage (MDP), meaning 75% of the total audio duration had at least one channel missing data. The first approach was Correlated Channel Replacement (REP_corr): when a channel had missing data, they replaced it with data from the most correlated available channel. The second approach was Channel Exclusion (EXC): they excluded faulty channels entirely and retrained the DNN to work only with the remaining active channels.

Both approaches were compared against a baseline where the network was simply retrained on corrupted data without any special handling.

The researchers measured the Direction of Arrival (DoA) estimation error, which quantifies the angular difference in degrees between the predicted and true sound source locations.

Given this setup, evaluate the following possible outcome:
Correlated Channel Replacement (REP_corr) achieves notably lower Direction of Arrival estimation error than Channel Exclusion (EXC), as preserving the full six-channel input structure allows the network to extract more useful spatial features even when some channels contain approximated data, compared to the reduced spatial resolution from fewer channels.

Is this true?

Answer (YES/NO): YES